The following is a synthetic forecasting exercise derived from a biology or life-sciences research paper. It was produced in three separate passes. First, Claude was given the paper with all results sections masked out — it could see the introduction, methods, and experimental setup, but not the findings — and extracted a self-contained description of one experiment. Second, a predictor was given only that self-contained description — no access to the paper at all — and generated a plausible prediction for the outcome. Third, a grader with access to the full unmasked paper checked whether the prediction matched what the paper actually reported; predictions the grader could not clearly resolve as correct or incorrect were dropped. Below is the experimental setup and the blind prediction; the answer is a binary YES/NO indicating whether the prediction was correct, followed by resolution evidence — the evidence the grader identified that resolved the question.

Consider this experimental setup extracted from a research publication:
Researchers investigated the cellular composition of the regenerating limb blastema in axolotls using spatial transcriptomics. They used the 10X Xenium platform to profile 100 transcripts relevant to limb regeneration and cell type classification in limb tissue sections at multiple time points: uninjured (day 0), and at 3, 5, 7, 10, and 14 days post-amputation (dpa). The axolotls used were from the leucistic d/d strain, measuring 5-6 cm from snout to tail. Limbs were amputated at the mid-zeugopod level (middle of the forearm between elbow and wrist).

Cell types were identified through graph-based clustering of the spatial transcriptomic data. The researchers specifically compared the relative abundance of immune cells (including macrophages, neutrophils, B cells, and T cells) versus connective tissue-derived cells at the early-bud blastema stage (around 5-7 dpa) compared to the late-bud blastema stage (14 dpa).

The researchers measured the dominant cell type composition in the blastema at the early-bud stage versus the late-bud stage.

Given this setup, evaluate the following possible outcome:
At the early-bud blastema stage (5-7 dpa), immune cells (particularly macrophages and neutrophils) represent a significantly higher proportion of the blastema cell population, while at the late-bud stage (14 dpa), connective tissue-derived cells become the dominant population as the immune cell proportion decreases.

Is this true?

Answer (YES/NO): YES